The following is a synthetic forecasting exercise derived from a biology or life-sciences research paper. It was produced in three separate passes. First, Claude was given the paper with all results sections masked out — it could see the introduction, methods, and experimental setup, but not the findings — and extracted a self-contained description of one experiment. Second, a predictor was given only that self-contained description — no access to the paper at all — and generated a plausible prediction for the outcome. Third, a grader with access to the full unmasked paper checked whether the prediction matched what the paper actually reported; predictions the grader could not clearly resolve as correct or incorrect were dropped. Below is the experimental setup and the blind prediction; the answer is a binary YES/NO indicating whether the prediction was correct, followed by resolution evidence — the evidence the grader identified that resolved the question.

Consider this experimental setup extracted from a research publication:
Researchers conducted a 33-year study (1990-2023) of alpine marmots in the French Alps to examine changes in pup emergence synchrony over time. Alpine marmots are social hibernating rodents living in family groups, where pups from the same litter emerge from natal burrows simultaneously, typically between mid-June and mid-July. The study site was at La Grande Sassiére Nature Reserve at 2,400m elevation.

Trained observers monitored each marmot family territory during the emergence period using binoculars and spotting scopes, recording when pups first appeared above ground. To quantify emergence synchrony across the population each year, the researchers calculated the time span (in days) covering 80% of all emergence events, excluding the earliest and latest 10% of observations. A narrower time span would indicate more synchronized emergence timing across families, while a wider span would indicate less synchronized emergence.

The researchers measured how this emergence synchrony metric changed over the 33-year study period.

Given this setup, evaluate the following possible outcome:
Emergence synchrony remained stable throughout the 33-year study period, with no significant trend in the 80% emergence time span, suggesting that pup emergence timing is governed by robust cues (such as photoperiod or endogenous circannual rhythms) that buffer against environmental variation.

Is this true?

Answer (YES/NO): NO